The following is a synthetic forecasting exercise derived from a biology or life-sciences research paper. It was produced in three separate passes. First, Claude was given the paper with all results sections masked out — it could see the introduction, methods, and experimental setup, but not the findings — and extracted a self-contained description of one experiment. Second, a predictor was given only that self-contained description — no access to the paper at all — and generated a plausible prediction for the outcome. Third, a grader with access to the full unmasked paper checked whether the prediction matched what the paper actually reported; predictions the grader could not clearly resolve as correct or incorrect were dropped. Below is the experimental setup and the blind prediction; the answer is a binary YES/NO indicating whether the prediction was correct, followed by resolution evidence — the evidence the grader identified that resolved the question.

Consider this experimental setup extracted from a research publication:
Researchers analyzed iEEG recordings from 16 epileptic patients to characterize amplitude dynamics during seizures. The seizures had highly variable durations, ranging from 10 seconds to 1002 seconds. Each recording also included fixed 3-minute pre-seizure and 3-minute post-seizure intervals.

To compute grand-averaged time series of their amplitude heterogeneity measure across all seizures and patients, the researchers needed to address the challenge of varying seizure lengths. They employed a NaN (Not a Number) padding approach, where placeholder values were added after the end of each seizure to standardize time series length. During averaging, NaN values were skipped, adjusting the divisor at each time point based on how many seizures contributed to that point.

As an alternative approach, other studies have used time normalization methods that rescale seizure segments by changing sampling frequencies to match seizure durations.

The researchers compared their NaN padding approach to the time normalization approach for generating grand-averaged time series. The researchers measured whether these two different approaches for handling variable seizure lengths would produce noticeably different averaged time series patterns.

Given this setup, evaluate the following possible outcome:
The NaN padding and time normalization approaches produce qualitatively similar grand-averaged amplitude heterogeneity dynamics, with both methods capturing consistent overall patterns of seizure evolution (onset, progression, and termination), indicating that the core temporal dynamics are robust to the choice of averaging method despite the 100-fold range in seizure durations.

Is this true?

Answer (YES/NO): YES